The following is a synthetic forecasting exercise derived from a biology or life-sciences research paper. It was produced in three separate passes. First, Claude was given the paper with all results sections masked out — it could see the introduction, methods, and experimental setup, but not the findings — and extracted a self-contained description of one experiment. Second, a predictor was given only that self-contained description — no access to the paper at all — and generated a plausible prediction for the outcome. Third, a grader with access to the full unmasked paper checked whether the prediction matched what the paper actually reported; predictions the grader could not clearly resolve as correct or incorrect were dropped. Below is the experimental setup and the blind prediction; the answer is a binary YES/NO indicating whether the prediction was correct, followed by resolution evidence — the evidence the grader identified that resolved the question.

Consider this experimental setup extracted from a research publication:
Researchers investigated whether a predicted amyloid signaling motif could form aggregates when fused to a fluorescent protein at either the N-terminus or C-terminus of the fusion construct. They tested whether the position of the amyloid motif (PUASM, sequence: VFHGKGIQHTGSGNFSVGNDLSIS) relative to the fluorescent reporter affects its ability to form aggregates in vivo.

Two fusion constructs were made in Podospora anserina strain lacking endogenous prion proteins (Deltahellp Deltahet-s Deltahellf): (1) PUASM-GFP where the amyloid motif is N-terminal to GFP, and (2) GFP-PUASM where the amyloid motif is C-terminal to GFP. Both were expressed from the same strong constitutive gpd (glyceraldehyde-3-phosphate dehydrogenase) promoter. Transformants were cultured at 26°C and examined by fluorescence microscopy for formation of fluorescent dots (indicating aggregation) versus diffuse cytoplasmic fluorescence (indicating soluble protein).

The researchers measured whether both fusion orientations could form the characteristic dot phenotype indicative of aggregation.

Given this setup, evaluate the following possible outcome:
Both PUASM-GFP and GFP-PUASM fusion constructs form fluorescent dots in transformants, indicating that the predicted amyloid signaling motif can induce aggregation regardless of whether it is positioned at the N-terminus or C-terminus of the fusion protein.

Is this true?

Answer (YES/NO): NO